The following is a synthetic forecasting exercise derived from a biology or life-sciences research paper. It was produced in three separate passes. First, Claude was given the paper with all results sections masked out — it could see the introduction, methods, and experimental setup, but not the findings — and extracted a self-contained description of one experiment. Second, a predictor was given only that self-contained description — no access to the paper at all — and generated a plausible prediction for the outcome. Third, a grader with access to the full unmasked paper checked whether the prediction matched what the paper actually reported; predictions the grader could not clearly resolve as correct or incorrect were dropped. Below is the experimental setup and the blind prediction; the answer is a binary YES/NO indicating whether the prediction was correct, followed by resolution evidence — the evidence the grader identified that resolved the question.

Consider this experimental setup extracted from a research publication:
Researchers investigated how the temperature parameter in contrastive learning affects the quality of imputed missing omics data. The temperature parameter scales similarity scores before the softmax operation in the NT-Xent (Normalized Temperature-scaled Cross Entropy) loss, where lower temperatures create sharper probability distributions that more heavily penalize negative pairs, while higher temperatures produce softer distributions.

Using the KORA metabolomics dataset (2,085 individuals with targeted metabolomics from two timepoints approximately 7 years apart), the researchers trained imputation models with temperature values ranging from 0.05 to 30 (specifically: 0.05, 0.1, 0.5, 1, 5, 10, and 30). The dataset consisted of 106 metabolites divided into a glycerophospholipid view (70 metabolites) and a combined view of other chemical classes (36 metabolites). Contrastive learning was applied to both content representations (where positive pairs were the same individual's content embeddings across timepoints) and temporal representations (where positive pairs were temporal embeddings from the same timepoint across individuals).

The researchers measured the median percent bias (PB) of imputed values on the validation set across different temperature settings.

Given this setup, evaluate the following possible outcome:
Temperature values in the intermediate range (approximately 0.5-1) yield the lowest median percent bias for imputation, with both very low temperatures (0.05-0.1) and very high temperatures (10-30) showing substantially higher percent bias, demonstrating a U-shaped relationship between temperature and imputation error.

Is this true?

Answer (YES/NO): NO